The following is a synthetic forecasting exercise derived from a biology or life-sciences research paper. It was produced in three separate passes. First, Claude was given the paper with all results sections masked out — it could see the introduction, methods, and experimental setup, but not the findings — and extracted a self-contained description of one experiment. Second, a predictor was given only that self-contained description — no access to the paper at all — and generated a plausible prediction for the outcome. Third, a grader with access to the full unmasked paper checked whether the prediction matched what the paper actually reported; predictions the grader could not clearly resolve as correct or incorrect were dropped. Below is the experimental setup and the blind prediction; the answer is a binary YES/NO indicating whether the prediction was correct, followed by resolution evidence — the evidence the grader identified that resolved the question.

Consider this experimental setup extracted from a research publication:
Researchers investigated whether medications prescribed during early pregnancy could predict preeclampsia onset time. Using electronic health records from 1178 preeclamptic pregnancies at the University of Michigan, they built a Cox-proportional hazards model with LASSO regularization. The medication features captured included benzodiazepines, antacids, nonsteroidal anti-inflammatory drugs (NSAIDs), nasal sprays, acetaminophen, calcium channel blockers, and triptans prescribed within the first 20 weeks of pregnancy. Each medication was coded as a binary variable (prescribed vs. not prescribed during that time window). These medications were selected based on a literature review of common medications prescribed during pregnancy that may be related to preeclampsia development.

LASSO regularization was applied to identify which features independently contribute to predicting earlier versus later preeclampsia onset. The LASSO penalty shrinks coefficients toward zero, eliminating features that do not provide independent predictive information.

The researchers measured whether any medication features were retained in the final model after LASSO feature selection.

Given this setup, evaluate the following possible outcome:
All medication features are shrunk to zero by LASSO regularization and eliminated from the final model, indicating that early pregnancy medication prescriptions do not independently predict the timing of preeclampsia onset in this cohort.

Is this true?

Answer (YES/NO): NO